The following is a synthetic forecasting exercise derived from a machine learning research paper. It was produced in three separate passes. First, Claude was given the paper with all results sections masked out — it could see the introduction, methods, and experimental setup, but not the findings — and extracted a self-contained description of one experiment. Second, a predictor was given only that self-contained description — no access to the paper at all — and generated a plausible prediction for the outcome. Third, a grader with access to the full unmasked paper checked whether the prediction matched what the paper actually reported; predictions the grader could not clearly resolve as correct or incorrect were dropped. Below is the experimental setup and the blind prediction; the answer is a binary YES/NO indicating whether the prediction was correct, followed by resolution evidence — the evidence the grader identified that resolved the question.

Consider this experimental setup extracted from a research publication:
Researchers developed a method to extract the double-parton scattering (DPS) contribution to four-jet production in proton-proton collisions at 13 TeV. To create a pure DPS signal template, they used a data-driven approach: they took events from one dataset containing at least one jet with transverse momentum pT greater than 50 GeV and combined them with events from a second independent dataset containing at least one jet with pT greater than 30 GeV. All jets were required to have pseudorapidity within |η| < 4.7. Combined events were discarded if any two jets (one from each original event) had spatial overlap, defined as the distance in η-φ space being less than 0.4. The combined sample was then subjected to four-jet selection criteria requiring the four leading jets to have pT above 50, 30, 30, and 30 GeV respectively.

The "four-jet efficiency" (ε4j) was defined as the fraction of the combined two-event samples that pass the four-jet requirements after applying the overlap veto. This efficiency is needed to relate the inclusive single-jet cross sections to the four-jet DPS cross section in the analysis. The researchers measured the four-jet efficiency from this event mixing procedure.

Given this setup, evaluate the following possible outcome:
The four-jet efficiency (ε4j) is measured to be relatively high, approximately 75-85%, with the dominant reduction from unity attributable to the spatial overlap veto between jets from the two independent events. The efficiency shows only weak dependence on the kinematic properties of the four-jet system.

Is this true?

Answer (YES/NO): NO